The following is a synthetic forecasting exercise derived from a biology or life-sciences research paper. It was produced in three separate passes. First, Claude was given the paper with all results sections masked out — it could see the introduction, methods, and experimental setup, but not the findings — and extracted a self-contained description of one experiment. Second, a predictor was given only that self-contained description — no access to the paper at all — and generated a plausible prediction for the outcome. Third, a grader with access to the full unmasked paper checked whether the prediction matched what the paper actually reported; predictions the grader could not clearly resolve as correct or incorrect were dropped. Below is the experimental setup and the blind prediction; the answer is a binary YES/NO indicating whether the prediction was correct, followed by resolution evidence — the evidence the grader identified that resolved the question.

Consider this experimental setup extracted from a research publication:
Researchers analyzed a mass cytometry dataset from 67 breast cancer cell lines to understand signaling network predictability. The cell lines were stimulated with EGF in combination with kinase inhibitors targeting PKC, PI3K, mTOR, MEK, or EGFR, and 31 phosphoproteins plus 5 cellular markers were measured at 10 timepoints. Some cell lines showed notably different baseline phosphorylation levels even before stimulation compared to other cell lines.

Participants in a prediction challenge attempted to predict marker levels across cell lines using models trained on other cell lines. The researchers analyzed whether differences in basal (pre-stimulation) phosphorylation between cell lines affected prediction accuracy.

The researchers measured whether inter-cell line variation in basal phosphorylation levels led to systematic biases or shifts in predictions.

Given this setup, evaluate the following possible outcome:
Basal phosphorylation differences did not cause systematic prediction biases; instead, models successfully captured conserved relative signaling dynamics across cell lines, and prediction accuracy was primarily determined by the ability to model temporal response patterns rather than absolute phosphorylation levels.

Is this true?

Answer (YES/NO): NO